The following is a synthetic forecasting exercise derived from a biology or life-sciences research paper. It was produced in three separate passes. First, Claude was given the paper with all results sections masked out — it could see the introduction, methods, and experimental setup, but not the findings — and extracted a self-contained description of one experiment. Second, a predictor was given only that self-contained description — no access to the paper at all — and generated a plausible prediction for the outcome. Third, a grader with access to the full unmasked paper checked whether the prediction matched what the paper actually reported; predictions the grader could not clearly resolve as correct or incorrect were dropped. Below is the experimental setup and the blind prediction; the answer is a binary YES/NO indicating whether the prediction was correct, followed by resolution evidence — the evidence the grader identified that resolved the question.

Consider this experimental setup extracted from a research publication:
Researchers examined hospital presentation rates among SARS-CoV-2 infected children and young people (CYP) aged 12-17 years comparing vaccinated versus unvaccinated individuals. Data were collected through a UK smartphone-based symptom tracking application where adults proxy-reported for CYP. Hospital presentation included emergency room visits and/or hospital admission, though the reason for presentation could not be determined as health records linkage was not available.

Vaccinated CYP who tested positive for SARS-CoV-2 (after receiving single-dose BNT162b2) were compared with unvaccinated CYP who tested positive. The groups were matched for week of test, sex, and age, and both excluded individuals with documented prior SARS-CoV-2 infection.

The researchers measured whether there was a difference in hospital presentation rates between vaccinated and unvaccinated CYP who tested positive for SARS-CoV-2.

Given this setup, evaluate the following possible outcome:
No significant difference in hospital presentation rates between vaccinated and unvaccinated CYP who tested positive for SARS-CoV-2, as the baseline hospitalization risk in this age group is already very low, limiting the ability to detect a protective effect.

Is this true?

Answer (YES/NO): YES